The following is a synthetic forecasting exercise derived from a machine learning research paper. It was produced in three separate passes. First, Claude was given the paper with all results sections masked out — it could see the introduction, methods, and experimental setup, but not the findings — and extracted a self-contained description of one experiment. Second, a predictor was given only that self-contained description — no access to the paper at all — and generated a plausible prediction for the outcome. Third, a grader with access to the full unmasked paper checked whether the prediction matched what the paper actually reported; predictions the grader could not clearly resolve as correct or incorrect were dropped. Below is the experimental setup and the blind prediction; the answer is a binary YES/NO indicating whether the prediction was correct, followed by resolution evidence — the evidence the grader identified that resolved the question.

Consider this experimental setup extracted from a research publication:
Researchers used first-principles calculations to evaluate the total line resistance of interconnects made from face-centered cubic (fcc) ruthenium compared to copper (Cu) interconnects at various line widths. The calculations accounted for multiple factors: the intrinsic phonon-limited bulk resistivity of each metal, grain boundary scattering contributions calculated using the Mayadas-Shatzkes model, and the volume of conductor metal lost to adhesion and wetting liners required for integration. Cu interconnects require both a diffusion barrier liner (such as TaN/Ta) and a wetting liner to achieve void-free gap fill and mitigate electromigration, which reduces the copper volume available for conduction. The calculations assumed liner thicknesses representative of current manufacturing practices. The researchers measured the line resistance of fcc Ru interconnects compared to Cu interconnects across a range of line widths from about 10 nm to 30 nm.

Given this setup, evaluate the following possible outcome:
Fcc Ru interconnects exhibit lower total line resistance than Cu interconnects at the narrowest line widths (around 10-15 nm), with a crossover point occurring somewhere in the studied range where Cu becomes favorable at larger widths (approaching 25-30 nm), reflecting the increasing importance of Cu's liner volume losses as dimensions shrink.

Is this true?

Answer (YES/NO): YES